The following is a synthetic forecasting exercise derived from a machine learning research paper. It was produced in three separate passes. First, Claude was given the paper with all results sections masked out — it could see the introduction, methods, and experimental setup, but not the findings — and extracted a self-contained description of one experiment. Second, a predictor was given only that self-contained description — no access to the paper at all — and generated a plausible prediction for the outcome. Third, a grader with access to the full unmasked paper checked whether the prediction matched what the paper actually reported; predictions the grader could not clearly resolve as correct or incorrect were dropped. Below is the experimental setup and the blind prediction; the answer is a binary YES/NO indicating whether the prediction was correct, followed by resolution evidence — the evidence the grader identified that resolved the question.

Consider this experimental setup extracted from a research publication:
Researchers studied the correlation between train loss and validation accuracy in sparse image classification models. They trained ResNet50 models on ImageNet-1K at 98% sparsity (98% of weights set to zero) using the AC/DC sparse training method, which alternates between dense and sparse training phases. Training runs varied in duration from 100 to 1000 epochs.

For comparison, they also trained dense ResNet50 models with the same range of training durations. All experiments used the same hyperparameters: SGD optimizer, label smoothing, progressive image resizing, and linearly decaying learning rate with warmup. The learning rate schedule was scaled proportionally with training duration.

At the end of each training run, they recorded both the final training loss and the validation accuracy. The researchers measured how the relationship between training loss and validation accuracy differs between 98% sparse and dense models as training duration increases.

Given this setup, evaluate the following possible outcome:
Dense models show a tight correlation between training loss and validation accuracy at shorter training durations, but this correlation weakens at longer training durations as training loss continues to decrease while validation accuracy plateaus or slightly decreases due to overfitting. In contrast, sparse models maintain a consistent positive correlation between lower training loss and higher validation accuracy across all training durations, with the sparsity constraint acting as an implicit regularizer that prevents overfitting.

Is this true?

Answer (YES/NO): YES